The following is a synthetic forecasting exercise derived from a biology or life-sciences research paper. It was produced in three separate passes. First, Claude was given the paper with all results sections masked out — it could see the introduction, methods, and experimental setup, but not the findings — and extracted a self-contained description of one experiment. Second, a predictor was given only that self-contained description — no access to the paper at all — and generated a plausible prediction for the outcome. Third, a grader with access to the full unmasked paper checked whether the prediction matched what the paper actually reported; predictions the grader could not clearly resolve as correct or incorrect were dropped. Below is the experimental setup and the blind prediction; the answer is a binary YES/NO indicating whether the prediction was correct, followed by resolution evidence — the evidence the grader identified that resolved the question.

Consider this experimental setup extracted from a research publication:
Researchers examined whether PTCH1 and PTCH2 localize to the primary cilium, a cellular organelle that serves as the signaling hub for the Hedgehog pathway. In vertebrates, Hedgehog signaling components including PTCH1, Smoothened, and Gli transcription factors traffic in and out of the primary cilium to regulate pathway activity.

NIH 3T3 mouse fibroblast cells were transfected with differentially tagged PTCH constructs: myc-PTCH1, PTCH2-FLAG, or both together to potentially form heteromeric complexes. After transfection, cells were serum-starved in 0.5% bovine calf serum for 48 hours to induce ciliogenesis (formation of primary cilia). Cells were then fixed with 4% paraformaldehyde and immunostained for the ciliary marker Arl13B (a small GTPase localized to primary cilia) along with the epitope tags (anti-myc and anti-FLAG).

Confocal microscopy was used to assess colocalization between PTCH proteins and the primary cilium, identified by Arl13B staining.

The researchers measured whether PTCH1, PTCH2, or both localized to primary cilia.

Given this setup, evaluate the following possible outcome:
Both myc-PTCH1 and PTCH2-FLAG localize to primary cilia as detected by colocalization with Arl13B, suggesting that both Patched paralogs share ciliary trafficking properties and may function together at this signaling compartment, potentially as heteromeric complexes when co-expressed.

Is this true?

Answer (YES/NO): YES